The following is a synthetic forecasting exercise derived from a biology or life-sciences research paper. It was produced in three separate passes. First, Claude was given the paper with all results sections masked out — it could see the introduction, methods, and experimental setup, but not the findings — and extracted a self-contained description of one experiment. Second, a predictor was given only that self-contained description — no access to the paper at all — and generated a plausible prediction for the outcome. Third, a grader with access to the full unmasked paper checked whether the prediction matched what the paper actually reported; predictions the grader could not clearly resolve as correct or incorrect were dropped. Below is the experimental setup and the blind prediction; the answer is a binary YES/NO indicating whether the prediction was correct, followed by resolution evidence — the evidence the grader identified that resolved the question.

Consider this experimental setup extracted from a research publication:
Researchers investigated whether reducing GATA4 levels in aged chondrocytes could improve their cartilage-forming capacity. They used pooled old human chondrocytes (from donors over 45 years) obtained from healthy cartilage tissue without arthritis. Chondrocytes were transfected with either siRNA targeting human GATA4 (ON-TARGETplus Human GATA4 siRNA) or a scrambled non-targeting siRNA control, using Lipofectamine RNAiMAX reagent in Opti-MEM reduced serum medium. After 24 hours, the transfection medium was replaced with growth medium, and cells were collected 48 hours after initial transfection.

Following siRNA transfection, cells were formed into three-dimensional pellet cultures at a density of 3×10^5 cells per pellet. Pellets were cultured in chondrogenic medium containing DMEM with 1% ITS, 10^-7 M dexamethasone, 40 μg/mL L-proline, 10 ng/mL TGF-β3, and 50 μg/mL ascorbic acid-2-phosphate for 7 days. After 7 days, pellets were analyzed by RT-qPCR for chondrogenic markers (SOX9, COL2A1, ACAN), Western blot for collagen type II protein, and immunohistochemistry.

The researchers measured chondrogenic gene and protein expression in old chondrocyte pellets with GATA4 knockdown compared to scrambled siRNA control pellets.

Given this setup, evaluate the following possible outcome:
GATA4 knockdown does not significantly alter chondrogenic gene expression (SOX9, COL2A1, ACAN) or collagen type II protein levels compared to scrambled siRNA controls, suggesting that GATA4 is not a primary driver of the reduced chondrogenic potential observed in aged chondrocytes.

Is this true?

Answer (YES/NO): NO